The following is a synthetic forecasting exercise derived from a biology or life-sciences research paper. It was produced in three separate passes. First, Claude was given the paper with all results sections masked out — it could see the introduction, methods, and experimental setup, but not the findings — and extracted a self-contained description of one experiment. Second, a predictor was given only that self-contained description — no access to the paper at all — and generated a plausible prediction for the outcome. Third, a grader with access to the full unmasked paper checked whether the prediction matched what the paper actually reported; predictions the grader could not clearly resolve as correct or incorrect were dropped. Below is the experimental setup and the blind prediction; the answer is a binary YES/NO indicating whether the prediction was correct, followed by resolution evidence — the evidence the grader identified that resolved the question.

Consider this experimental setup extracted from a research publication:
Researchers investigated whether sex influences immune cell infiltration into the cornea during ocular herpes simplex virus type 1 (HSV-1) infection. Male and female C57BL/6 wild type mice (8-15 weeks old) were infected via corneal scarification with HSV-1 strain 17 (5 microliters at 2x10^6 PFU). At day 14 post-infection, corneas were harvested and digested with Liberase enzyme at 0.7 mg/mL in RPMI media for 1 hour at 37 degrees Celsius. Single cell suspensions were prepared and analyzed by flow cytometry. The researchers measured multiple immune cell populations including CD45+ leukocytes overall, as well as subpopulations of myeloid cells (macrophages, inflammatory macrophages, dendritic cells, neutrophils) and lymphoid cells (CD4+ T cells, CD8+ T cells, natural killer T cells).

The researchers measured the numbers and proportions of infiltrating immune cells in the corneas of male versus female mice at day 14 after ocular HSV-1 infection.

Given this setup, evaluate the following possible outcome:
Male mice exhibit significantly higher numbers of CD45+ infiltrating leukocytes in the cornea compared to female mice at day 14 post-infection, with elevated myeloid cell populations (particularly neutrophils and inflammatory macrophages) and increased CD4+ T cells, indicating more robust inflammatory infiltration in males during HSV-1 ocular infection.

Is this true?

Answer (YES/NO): NO